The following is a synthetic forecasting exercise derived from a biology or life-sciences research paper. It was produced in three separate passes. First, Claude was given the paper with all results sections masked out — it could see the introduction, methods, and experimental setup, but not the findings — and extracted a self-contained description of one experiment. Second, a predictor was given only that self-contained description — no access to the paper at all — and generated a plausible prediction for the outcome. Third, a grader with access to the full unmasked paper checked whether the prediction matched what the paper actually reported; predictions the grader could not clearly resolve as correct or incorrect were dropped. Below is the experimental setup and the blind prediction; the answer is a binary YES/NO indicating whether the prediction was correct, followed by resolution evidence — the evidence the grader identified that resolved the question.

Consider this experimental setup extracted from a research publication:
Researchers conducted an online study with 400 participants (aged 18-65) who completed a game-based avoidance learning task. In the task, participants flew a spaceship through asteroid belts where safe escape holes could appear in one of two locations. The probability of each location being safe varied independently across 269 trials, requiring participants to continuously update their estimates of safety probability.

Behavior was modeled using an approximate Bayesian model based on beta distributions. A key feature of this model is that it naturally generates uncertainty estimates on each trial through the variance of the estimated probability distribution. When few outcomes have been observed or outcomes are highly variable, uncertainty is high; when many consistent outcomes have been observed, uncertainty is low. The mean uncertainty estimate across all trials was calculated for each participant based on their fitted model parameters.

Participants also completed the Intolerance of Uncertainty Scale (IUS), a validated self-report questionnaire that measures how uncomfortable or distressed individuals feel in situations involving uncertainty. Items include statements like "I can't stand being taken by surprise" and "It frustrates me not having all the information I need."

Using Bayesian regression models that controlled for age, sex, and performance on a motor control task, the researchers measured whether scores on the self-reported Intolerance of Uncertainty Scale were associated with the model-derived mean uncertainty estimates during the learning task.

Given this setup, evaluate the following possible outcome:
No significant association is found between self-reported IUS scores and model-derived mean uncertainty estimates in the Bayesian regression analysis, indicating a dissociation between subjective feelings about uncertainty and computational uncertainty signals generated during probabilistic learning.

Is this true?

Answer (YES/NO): YES